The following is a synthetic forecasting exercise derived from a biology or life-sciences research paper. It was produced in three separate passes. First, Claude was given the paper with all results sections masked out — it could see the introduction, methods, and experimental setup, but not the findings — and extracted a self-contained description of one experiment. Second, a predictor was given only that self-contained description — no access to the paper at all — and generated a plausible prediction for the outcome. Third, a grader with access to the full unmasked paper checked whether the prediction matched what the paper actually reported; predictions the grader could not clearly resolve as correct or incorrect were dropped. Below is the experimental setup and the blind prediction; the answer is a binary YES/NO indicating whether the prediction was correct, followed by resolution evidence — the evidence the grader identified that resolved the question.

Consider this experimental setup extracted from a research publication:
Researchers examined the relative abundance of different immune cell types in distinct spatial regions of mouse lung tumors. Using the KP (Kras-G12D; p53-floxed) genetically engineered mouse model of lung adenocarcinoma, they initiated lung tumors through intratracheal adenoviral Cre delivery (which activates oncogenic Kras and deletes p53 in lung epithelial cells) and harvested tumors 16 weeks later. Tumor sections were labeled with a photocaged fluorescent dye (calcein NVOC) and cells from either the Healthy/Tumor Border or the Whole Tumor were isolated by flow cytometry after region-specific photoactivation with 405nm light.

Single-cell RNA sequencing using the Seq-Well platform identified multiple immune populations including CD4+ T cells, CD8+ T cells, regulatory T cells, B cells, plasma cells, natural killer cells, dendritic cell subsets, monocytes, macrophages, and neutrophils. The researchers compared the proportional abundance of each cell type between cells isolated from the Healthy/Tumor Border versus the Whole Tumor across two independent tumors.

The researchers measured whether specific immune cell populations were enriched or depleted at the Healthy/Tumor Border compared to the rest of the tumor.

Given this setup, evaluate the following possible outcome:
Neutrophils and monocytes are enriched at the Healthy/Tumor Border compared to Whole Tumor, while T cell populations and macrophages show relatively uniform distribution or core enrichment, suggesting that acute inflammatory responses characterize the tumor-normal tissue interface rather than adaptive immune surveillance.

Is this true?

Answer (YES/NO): NO